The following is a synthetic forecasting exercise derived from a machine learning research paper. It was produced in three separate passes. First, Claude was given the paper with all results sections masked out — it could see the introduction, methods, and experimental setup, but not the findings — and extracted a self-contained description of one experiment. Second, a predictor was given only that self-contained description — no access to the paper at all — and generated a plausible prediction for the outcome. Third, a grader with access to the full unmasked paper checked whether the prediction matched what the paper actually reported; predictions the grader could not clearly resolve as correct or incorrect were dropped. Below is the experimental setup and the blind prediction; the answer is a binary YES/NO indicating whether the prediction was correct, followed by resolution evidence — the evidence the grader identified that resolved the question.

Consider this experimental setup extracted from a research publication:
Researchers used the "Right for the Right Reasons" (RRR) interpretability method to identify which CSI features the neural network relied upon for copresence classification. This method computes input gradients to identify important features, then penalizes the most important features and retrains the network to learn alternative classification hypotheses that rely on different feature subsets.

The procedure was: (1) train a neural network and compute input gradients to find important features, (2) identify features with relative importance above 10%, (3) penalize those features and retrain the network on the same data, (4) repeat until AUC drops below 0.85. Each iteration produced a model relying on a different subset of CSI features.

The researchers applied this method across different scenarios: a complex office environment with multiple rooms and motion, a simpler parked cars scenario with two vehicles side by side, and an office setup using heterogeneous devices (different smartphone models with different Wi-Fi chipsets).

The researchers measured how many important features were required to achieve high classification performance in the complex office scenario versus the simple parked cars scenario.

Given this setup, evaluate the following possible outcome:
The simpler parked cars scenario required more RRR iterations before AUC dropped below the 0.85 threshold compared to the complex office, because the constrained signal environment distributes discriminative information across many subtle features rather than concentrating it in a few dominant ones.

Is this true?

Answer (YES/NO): NO